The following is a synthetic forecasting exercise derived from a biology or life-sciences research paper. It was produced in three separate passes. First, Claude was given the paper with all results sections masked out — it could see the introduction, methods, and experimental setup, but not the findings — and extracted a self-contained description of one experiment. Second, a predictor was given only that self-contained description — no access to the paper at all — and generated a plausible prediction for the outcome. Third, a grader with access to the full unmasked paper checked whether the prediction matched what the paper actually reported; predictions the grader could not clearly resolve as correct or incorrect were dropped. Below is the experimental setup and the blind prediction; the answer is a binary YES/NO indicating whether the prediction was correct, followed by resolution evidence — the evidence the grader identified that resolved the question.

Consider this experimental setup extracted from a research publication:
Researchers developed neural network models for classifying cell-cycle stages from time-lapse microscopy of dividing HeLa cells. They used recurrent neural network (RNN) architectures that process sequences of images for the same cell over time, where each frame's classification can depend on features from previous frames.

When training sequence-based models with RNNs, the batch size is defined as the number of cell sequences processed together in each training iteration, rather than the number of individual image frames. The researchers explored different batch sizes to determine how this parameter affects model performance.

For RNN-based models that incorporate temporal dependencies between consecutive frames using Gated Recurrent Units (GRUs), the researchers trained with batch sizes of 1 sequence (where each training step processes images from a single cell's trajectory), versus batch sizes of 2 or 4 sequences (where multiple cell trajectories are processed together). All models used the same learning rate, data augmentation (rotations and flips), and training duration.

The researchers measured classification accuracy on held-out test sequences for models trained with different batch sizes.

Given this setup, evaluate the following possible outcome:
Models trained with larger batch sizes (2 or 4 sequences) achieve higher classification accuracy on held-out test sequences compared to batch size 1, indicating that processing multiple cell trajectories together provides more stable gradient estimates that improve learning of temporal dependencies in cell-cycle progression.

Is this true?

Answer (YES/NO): YES